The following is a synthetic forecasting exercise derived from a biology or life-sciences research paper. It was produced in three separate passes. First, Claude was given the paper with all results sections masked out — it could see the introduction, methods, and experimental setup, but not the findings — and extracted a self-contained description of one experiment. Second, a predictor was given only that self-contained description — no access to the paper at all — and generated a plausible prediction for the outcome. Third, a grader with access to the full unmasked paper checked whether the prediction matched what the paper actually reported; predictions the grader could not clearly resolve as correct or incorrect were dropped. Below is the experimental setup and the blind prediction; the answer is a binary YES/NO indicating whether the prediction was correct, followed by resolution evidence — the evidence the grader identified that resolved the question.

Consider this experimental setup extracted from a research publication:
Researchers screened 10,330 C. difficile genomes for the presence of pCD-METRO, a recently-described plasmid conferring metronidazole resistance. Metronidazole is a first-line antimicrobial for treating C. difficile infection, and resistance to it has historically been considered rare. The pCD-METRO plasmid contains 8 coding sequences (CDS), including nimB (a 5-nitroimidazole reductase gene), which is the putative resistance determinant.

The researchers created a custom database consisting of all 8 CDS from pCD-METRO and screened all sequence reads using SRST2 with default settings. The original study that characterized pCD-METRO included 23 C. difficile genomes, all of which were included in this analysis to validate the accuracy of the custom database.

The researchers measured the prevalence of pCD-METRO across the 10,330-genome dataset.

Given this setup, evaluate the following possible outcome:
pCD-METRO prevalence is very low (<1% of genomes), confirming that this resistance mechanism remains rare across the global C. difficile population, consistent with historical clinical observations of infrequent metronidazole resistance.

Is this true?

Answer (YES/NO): YES